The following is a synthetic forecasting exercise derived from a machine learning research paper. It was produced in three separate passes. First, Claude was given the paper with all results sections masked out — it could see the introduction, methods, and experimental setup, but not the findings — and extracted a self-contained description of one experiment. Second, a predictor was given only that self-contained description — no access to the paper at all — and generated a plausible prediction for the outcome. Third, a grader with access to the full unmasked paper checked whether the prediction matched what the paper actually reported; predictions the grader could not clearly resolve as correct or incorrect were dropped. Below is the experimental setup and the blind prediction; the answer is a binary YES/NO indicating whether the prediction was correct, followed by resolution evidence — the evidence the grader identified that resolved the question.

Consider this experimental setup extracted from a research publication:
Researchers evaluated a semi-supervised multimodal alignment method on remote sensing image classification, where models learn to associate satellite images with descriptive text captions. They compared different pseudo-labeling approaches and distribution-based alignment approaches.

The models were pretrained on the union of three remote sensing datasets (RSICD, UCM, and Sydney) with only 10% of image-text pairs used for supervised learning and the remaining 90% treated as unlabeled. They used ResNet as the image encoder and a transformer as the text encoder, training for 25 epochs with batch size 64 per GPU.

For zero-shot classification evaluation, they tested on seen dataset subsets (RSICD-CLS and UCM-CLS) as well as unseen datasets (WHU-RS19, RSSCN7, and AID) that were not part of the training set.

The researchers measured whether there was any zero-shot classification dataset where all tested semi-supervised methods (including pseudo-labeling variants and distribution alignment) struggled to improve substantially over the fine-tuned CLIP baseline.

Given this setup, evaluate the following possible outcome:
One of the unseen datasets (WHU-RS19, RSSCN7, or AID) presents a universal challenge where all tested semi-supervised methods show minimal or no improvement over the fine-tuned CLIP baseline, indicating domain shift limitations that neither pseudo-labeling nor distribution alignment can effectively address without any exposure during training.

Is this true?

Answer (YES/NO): NO